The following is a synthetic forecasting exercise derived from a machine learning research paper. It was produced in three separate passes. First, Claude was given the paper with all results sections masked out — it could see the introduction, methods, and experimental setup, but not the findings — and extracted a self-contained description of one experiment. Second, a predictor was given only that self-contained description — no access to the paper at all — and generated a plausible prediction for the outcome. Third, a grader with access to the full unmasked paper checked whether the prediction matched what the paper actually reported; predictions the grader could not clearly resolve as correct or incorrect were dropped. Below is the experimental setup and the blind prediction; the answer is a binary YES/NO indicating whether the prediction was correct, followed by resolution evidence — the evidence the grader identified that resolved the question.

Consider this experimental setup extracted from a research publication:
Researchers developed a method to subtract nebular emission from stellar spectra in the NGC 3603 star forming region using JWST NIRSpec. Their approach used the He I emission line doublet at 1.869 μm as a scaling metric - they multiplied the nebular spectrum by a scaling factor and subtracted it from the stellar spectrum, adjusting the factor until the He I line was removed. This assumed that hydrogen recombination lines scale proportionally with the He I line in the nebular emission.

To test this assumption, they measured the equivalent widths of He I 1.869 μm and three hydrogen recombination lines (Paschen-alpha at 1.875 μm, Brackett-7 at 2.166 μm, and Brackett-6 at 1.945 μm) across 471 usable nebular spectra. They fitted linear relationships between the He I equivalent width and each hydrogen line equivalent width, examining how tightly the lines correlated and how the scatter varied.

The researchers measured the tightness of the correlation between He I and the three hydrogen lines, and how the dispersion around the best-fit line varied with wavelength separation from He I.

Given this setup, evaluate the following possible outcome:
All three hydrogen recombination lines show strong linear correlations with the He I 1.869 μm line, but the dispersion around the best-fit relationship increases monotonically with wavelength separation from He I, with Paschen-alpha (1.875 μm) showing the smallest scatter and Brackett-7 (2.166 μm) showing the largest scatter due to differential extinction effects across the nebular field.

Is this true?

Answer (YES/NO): NO